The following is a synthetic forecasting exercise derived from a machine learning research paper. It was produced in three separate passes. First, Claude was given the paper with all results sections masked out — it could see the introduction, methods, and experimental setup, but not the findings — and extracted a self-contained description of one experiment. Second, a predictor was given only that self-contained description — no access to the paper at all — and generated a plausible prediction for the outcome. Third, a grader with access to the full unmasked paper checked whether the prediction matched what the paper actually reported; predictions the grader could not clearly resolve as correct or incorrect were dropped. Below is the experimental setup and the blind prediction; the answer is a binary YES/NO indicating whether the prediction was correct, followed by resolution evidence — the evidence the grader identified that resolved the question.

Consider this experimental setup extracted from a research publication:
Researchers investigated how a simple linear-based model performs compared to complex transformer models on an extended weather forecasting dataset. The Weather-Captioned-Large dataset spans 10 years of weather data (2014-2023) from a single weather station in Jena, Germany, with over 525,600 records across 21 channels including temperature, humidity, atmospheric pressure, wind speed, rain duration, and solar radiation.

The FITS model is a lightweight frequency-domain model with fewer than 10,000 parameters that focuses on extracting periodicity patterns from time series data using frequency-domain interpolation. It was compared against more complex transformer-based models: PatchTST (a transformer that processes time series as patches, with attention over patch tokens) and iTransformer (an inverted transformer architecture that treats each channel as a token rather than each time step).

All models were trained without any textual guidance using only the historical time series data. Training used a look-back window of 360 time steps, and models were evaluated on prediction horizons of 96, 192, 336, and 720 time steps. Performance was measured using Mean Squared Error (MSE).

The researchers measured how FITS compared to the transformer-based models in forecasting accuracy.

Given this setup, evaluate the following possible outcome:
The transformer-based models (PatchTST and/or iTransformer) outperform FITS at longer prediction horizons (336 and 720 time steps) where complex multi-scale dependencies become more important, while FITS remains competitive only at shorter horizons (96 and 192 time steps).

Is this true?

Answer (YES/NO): NO